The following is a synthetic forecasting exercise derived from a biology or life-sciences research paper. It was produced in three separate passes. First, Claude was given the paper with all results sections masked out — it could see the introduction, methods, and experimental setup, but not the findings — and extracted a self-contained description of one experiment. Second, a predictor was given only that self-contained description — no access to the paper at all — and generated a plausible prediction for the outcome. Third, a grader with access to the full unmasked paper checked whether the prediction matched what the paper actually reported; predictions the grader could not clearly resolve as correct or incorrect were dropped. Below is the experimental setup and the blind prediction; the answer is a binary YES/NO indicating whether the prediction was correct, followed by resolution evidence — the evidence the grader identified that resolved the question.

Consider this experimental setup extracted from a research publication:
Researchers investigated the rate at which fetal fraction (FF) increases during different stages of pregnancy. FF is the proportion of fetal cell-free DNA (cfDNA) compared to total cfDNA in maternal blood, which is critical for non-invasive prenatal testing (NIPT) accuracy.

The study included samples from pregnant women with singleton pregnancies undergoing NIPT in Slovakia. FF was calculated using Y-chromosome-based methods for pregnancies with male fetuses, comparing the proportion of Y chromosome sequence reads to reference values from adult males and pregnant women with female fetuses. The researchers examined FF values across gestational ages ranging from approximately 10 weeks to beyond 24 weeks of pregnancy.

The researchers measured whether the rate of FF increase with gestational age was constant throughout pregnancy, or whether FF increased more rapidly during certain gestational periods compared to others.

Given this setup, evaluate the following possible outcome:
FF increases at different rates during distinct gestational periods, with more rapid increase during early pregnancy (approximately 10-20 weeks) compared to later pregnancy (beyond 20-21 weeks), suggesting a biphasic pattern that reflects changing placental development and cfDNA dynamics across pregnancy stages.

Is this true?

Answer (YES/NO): NO